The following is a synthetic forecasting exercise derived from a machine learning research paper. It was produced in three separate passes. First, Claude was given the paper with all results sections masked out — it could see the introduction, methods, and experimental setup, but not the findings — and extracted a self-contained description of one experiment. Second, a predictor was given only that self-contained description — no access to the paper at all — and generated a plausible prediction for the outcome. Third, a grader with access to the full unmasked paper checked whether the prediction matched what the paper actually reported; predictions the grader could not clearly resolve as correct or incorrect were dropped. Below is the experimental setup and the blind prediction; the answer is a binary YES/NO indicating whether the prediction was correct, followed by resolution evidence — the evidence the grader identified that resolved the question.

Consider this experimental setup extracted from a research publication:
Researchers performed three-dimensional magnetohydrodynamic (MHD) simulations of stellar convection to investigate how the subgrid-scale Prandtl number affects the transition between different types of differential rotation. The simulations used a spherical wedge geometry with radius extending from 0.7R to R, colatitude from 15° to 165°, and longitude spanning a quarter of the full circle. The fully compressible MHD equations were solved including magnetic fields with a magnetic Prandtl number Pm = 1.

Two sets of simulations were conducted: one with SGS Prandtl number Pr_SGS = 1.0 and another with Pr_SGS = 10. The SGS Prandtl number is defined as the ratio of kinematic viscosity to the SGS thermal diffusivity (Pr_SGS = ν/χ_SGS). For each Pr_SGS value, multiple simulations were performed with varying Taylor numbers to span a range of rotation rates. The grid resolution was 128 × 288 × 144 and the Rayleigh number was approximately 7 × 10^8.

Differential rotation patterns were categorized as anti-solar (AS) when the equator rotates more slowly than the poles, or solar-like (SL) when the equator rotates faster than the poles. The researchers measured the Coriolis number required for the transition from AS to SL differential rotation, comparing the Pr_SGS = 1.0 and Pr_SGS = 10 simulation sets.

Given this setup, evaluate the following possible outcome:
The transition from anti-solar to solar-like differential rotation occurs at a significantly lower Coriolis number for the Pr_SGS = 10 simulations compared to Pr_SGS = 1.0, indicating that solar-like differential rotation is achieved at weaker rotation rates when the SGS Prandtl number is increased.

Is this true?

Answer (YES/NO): NO